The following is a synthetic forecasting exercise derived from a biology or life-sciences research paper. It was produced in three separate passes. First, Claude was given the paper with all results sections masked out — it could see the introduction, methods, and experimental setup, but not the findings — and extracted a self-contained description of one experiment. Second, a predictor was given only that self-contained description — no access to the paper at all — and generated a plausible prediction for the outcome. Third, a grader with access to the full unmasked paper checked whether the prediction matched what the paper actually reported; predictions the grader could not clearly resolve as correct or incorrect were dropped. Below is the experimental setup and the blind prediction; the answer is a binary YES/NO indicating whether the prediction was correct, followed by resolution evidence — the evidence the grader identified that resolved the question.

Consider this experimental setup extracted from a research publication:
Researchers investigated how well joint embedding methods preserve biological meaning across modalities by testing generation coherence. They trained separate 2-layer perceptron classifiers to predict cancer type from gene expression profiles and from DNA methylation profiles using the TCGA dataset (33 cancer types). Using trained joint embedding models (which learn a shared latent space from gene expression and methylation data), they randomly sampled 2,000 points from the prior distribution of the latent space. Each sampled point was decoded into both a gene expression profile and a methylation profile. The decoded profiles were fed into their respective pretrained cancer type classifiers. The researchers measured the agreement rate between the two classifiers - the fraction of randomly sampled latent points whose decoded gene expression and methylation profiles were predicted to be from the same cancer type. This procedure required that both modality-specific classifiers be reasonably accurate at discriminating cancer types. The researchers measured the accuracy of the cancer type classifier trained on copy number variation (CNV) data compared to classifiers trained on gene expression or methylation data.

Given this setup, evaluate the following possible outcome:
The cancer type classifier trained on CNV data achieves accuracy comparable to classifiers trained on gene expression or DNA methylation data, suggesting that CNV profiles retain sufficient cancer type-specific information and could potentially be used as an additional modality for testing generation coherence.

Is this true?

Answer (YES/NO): NO